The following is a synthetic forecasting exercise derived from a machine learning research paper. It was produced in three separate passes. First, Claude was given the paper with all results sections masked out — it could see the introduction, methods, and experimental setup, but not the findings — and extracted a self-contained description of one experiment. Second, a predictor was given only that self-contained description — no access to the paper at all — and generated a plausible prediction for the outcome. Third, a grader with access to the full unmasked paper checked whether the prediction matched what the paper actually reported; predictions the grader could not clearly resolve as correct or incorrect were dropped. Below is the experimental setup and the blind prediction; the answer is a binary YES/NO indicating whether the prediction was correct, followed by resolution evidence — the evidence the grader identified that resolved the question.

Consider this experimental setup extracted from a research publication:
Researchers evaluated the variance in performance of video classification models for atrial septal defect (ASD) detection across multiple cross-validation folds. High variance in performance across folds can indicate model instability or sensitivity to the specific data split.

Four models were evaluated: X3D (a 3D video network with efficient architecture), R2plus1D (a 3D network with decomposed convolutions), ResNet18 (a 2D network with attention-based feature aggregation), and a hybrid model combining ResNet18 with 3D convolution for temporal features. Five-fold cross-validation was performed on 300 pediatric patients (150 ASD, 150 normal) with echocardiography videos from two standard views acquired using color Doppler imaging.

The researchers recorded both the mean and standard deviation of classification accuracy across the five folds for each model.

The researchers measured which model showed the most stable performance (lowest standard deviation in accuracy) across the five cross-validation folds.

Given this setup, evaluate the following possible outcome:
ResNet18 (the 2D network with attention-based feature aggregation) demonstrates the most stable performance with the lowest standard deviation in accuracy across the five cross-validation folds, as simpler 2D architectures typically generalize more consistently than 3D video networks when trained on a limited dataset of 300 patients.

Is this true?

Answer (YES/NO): NO